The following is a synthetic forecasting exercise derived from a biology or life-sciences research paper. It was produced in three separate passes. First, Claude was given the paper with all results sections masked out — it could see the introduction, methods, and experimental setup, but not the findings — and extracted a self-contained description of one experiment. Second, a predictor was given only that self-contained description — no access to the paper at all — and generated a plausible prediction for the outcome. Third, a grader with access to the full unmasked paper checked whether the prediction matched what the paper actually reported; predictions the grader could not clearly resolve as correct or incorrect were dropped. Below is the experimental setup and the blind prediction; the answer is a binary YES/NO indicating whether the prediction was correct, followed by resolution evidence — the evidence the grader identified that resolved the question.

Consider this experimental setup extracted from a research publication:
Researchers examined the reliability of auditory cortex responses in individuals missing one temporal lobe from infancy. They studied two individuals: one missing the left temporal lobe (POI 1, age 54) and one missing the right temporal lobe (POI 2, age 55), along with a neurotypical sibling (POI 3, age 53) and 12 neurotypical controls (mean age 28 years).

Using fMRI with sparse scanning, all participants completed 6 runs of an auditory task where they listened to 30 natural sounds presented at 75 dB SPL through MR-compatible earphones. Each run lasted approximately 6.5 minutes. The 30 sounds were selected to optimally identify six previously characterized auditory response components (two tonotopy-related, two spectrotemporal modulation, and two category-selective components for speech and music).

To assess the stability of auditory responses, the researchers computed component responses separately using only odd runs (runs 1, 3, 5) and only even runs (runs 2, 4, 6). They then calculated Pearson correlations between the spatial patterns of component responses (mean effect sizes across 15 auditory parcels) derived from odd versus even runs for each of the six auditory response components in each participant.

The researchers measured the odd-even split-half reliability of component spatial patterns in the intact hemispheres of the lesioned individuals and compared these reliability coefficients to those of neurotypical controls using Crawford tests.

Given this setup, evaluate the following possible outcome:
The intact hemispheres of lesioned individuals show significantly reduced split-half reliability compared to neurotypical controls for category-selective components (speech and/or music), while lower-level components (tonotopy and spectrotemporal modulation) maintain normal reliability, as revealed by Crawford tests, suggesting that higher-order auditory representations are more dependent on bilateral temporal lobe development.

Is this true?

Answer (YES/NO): NO